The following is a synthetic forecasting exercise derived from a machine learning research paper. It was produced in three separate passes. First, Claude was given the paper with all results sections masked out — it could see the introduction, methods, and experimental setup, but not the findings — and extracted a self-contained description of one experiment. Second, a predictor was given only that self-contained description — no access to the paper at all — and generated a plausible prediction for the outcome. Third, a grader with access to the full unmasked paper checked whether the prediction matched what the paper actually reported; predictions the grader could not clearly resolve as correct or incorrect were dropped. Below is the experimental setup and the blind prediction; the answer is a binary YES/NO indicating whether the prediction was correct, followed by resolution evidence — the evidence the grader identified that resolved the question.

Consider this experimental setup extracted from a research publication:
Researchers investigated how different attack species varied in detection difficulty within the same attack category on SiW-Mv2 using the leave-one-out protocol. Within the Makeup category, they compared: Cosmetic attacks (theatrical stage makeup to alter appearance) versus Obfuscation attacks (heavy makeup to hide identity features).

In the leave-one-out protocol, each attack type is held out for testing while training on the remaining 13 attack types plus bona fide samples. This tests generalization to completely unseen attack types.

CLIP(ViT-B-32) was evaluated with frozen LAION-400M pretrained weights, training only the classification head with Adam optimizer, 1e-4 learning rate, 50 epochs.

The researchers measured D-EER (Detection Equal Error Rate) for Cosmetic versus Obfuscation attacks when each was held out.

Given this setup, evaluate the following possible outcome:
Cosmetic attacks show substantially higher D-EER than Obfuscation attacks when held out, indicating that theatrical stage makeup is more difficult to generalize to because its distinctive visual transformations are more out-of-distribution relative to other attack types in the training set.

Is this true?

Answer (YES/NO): NO